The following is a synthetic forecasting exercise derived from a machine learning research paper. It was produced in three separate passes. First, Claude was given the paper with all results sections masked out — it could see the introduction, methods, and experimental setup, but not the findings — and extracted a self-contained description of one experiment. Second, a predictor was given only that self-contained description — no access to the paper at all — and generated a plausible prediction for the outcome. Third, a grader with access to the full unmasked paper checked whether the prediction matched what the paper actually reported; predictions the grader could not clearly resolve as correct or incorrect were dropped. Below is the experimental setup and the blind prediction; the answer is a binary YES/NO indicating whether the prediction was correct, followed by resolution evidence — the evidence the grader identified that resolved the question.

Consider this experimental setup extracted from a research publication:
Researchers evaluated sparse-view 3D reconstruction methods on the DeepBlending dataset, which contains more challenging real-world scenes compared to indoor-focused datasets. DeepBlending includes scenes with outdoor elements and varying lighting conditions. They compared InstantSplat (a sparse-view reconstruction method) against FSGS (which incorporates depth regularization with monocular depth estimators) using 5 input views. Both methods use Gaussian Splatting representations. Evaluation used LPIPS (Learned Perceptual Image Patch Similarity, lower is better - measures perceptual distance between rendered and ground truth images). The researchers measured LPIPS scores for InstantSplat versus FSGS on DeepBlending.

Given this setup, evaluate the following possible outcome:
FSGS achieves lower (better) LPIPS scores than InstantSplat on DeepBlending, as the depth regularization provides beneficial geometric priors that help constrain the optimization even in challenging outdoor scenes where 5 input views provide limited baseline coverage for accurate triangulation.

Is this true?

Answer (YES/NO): YES